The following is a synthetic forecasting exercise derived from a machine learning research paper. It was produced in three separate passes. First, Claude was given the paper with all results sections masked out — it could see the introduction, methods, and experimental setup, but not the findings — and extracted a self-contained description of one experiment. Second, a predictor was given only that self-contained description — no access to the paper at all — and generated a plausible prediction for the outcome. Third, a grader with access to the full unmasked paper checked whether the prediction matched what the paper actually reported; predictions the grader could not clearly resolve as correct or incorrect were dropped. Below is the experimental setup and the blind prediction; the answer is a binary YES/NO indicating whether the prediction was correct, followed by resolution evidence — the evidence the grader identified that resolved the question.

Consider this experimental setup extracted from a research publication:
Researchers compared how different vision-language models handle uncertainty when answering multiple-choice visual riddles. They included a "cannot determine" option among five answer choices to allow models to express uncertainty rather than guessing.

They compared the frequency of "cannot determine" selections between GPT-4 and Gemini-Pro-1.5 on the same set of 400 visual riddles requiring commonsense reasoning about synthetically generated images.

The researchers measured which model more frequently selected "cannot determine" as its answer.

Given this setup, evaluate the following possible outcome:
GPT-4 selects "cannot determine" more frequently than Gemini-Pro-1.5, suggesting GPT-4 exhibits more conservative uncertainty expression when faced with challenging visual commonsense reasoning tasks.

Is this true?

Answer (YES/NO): NO